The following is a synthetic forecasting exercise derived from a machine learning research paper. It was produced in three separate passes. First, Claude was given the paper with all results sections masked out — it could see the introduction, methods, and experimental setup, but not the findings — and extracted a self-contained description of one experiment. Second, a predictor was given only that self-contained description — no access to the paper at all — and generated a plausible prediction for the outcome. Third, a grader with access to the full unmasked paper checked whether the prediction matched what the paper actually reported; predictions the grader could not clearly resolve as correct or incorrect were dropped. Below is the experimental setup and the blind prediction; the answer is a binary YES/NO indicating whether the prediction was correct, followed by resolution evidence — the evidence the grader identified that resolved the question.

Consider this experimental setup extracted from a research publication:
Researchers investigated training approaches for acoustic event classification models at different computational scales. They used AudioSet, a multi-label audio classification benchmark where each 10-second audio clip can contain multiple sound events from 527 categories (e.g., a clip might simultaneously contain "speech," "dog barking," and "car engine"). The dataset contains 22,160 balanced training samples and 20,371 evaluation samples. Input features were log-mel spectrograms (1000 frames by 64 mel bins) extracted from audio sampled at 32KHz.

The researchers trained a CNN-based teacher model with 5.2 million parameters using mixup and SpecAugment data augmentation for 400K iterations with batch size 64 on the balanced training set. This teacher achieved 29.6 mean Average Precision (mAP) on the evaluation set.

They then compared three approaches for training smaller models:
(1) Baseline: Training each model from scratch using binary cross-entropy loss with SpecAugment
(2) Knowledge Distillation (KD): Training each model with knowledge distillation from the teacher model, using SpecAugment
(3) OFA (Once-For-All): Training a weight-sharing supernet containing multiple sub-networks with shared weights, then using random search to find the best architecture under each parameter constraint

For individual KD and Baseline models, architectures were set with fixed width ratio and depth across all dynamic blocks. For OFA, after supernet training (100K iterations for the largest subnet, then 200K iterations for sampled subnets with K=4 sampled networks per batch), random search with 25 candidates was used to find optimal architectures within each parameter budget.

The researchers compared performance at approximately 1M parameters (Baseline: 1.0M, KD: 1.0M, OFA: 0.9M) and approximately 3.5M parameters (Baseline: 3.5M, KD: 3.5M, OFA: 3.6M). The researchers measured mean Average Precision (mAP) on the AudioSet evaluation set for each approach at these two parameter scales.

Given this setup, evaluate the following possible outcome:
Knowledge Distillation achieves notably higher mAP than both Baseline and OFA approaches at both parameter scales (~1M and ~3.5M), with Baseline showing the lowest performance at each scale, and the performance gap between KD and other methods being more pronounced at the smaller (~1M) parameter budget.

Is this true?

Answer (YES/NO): NO